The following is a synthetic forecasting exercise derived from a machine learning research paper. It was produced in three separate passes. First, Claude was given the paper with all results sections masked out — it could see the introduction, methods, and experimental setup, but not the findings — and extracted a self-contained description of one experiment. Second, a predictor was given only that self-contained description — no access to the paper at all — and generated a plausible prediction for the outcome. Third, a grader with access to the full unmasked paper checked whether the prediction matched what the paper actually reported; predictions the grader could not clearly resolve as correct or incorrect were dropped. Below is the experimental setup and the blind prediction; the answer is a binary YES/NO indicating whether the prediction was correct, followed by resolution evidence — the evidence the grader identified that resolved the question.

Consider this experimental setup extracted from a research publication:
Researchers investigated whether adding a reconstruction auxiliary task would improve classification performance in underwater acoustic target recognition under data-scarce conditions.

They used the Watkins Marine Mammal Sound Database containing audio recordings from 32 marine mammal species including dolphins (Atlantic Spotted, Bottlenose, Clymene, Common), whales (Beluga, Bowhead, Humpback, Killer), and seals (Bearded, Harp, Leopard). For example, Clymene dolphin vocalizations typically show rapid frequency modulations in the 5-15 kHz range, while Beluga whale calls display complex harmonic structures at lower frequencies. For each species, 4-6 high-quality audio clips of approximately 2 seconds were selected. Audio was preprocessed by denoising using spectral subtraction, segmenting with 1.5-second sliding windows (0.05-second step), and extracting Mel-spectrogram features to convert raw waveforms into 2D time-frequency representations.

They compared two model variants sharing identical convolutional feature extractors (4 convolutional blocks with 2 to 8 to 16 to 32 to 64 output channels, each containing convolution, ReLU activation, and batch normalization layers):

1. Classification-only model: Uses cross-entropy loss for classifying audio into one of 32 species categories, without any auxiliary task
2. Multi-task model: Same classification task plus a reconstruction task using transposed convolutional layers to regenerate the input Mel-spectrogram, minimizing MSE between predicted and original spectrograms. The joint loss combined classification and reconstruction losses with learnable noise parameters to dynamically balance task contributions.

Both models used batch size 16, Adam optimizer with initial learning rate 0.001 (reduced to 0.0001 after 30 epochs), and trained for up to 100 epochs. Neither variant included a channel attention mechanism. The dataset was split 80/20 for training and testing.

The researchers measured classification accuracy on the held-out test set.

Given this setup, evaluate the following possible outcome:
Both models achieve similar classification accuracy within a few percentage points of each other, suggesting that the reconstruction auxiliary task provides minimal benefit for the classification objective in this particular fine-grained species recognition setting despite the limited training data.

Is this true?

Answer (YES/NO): NO